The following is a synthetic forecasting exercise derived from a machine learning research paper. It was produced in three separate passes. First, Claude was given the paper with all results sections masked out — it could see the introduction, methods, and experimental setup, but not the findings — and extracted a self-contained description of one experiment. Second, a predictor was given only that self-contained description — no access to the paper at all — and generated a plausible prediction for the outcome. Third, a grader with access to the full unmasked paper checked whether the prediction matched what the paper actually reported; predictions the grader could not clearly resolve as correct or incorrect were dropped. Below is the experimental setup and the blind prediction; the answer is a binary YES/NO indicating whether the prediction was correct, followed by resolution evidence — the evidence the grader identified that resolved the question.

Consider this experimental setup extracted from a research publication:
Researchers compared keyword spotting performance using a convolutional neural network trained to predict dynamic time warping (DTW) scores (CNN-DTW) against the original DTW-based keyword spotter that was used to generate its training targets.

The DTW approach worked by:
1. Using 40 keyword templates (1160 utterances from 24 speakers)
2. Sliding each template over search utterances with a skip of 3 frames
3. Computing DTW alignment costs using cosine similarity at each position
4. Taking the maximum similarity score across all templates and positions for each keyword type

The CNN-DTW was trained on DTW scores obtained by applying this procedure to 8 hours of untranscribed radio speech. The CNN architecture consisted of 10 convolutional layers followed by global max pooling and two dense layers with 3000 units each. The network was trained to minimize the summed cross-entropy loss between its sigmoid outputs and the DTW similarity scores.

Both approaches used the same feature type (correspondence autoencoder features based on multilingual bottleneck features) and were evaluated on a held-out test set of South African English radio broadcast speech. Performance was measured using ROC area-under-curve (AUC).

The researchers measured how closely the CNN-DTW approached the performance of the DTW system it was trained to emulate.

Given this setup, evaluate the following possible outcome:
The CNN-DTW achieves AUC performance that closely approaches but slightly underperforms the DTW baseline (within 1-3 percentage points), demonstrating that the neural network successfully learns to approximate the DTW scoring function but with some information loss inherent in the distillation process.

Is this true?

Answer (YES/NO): YES